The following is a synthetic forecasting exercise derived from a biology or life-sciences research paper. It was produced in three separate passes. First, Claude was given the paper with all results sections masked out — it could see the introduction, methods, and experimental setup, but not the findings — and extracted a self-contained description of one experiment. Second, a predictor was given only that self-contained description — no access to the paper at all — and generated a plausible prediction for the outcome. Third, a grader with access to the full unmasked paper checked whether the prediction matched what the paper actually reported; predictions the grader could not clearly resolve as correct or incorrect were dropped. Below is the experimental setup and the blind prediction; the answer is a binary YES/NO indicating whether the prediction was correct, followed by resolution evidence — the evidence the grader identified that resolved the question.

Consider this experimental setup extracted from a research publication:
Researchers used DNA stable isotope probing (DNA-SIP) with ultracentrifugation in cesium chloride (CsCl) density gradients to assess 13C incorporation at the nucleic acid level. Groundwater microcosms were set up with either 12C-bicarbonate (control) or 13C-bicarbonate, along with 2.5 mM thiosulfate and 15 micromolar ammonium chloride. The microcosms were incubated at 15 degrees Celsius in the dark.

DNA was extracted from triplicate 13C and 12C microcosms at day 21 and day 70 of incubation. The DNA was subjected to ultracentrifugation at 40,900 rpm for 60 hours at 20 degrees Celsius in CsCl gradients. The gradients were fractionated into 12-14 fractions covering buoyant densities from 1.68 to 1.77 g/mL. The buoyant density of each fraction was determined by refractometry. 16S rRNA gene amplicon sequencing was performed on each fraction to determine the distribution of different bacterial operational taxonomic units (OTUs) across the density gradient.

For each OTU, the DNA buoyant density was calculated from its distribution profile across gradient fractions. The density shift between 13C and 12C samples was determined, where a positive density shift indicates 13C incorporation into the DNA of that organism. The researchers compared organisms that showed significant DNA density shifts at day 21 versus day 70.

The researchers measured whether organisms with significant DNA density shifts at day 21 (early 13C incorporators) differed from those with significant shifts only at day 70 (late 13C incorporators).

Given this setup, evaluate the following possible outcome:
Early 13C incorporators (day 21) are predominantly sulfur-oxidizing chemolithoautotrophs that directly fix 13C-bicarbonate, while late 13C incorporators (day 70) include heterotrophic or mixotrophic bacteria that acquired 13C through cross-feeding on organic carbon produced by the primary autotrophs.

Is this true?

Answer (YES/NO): NO